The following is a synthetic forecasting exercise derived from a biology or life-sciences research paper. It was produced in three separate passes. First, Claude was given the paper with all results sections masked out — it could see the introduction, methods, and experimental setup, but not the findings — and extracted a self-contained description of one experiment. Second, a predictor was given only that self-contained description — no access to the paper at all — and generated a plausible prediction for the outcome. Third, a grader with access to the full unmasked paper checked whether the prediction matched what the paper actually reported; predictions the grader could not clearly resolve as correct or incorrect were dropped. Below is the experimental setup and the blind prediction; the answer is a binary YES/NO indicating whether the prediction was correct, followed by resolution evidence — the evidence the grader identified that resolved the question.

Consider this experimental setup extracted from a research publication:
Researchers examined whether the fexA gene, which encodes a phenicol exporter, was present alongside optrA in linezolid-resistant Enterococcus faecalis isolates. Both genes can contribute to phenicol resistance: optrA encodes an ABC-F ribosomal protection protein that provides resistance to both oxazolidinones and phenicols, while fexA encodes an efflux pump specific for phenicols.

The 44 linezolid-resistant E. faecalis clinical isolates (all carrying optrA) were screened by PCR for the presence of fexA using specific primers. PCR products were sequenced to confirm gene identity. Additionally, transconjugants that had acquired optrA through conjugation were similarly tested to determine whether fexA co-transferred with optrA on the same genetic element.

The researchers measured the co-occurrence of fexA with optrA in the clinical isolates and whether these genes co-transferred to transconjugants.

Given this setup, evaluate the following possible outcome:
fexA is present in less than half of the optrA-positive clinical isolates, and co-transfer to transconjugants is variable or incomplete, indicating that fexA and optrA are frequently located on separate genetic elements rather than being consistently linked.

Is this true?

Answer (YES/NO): NO